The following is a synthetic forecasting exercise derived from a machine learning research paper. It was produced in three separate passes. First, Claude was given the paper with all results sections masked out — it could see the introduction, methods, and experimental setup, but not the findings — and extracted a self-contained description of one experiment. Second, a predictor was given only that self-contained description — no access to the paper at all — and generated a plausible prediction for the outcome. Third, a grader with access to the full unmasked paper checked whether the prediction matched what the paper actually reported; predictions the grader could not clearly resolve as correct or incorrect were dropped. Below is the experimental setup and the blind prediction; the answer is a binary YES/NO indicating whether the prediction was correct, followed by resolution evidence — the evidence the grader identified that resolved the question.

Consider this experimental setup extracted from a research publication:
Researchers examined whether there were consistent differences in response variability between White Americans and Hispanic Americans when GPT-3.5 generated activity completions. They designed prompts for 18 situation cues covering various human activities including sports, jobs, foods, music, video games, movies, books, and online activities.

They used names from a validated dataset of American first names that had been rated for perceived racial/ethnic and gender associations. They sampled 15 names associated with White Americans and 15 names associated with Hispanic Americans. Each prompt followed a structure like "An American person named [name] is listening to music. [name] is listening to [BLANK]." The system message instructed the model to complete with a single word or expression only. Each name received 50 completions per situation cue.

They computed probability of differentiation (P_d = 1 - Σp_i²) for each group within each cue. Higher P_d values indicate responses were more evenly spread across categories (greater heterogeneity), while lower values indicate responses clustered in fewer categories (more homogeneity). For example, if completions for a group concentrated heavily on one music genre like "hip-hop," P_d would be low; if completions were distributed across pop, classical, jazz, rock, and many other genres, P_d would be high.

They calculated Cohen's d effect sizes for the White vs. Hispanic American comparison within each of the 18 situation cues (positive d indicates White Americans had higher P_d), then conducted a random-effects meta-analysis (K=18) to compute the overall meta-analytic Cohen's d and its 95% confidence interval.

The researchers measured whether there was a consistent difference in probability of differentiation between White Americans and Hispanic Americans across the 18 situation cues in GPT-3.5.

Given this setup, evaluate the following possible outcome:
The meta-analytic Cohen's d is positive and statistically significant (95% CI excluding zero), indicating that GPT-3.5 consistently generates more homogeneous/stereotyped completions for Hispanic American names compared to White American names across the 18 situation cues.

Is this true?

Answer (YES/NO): NO